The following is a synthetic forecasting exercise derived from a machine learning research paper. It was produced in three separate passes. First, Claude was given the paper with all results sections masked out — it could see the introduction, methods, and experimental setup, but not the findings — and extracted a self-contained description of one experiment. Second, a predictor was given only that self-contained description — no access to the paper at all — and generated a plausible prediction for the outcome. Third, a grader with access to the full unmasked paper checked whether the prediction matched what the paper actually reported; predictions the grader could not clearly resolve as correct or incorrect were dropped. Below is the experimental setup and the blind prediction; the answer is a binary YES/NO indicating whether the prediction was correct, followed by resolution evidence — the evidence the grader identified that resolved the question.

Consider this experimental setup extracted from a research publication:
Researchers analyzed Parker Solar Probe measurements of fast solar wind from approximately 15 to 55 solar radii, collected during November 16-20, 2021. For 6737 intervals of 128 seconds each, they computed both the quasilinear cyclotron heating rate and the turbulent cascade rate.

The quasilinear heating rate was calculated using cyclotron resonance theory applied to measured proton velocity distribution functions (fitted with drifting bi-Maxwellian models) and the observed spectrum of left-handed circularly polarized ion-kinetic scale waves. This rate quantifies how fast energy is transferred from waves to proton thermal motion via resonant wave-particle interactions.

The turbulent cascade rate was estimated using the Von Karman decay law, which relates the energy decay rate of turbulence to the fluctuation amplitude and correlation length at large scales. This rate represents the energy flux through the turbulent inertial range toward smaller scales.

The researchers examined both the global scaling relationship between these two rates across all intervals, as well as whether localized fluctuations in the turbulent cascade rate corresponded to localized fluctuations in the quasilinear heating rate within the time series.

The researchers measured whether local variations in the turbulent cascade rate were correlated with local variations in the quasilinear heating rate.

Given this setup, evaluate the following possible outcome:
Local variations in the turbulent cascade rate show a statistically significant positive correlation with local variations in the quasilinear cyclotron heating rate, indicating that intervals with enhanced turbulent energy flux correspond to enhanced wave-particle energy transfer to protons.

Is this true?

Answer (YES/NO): YES